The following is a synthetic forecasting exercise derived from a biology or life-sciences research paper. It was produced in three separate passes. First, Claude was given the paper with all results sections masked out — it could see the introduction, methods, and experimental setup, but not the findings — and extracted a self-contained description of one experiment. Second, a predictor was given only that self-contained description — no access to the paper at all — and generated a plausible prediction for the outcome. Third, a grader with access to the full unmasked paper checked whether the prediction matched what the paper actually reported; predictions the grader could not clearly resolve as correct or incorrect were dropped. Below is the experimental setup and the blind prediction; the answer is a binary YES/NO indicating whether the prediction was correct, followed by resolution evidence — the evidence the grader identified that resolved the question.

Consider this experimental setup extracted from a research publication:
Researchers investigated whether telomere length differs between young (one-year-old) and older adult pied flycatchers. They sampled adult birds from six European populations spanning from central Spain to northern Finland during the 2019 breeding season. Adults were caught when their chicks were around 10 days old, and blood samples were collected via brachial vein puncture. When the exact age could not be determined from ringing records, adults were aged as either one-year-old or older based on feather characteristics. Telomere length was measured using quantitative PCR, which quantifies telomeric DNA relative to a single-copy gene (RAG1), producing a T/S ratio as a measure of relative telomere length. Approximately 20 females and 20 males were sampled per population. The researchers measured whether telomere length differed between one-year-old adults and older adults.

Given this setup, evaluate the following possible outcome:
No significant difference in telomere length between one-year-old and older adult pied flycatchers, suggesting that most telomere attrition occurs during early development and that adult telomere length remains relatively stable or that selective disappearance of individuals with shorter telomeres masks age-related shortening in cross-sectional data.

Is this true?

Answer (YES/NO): YES